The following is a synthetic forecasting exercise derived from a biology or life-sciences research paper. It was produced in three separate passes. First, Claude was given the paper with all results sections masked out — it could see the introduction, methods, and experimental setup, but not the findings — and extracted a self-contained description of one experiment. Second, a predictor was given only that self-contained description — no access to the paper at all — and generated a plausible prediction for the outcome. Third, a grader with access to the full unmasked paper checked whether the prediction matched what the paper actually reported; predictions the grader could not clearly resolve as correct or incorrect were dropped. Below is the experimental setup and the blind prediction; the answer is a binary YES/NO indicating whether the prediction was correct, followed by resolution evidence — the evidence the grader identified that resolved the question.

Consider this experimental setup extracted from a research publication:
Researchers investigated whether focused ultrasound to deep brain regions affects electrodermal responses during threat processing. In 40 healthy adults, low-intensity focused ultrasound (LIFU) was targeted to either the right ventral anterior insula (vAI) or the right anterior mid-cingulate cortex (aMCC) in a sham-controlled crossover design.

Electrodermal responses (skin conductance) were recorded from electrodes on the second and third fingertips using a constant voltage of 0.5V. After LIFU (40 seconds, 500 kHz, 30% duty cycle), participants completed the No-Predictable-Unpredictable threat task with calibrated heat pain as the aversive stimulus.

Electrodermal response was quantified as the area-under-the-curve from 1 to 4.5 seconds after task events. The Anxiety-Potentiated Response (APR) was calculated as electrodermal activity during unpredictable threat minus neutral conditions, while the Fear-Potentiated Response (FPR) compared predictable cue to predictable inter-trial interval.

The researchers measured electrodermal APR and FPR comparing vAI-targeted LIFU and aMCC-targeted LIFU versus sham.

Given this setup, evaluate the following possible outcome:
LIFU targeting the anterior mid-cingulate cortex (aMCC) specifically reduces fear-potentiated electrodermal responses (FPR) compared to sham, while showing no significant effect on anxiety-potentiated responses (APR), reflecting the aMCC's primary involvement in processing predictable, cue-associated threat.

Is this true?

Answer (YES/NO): NO